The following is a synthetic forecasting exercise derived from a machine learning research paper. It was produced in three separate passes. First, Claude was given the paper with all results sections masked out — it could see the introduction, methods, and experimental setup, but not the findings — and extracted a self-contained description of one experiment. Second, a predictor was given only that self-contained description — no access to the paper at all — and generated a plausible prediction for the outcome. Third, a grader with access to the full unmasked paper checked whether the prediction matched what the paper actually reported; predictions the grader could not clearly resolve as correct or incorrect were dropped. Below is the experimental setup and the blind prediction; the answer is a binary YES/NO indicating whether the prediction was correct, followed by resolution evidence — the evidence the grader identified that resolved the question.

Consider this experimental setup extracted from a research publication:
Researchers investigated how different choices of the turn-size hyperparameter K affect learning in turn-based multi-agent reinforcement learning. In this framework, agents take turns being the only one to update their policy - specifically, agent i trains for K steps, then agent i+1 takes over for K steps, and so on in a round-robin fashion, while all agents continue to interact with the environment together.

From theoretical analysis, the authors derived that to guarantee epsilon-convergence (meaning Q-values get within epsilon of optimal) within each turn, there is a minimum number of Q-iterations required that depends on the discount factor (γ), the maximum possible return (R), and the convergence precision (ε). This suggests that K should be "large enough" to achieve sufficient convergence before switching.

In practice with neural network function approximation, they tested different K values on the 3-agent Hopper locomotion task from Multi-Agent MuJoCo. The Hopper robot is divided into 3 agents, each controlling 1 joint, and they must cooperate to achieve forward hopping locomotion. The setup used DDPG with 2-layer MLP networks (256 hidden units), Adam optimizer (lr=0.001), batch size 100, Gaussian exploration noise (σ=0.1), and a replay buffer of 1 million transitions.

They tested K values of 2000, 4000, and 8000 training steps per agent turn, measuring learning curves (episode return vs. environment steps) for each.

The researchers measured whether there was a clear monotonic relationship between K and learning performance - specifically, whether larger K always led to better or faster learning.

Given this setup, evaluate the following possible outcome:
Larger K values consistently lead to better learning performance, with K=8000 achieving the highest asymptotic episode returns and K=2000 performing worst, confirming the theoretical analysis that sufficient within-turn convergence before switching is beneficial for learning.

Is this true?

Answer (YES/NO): NO